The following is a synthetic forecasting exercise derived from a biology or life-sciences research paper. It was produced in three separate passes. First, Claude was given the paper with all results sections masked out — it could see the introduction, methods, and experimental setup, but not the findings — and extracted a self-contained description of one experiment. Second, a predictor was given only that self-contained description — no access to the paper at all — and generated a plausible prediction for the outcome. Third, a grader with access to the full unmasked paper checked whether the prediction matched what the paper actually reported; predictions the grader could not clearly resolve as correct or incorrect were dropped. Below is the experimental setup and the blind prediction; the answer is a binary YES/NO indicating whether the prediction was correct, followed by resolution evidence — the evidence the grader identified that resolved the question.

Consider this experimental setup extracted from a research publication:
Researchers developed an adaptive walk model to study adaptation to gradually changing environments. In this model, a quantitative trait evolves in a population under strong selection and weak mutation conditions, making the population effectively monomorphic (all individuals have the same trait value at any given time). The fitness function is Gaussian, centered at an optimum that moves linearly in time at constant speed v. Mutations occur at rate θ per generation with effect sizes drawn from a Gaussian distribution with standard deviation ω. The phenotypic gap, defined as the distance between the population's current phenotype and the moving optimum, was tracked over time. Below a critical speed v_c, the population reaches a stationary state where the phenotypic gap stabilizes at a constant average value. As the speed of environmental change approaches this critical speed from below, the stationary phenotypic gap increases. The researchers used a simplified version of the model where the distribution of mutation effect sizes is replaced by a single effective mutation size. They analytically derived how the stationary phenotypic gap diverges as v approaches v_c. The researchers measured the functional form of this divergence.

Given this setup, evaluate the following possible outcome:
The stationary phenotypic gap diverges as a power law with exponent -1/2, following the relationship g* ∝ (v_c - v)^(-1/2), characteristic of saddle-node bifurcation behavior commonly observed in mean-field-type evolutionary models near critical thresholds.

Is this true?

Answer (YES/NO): NO